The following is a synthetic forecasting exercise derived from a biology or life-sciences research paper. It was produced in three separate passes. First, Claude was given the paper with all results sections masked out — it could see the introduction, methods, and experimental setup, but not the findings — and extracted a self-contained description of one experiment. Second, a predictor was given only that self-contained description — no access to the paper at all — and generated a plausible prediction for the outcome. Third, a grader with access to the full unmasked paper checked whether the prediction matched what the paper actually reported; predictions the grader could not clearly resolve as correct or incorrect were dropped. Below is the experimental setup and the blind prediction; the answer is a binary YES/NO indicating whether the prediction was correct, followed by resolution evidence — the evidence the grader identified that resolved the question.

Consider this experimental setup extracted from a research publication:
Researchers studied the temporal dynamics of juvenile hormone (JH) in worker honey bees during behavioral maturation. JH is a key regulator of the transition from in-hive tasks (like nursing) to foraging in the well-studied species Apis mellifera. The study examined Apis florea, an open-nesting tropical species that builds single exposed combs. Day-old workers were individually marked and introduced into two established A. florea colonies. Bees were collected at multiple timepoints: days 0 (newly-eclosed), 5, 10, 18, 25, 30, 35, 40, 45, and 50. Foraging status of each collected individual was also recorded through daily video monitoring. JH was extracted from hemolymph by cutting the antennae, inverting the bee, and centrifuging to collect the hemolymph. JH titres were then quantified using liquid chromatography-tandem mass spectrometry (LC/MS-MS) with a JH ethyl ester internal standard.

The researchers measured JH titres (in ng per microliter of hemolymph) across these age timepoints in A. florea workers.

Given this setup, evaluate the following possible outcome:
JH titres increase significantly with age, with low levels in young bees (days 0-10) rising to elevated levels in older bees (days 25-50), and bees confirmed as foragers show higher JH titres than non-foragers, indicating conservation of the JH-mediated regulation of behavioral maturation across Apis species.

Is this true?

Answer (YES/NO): YES